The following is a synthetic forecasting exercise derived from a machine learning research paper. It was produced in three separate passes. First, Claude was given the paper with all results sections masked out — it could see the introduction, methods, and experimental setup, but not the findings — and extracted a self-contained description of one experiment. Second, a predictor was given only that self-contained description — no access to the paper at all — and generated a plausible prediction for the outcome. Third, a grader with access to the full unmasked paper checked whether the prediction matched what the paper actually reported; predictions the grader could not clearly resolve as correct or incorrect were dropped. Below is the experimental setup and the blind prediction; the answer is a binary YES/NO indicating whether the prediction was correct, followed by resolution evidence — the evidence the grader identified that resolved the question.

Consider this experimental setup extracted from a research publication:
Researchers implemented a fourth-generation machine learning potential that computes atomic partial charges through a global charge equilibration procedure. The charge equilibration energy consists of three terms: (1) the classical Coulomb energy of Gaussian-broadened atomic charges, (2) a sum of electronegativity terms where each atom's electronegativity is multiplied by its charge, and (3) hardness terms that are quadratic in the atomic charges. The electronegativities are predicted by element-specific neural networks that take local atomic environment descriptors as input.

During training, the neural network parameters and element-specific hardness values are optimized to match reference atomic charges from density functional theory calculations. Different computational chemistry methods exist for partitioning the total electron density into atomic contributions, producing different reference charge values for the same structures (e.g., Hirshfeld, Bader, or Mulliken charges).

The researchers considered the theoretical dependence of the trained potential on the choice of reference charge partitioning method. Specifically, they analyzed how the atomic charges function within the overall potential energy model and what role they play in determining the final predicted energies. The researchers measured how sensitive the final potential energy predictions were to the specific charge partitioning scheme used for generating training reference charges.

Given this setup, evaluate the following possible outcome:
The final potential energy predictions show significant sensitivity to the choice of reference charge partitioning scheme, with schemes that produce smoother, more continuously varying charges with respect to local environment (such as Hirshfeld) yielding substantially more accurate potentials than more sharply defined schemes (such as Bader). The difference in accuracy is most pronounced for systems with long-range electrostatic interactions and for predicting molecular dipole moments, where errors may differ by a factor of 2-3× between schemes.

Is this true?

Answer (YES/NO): NO